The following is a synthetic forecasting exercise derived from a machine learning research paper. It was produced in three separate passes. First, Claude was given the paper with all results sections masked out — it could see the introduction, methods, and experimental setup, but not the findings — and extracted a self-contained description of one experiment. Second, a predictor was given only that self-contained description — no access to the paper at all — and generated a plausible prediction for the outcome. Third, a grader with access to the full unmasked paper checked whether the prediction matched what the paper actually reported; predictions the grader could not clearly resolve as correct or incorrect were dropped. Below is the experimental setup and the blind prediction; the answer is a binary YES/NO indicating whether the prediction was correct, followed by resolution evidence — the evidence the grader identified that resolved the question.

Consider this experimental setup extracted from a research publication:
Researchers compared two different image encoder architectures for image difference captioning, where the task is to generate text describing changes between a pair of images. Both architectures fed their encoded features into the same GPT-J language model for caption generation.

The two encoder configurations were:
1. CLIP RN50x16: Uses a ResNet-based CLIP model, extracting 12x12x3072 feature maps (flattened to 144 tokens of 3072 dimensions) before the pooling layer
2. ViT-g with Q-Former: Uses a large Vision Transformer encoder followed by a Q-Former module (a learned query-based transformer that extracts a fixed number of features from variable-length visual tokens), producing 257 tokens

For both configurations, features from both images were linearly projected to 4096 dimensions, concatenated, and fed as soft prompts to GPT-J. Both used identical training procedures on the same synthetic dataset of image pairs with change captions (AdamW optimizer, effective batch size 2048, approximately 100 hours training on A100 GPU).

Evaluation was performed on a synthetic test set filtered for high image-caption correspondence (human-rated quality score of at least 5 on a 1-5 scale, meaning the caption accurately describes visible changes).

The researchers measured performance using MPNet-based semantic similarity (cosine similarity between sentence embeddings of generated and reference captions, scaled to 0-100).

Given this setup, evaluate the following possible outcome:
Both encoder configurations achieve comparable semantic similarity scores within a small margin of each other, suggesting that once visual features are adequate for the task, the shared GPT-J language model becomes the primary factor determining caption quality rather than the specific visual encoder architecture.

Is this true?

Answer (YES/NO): NO